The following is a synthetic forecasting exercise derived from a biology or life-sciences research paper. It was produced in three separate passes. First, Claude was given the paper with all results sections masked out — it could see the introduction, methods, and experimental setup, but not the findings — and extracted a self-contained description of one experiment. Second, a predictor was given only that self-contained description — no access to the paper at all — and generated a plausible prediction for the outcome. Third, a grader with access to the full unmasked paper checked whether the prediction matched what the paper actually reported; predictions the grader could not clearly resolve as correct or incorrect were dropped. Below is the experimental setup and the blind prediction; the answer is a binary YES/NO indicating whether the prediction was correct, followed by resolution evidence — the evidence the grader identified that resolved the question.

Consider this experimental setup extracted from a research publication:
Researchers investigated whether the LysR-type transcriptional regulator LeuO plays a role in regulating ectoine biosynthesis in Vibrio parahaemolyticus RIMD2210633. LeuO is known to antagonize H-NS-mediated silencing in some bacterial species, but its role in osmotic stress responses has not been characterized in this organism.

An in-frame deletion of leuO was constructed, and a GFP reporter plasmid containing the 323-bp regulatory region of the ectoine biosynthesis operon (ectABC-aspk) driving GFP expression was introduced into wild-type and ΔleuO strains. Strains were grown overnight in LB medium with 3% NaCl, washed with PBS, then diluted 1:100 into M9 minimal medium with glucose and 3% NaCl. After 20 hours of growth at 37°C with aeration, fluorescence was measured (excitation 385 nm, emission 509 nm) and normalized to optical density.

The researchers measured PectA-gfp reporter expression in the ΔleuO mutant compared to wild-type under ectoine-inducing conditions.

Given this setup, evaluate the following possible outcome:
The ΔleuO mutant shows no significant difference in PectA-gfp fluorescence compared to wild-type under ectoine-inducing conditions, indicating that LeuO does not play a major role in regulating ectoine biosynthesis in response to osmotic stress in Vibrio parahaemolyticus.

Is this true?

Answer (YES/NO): NO